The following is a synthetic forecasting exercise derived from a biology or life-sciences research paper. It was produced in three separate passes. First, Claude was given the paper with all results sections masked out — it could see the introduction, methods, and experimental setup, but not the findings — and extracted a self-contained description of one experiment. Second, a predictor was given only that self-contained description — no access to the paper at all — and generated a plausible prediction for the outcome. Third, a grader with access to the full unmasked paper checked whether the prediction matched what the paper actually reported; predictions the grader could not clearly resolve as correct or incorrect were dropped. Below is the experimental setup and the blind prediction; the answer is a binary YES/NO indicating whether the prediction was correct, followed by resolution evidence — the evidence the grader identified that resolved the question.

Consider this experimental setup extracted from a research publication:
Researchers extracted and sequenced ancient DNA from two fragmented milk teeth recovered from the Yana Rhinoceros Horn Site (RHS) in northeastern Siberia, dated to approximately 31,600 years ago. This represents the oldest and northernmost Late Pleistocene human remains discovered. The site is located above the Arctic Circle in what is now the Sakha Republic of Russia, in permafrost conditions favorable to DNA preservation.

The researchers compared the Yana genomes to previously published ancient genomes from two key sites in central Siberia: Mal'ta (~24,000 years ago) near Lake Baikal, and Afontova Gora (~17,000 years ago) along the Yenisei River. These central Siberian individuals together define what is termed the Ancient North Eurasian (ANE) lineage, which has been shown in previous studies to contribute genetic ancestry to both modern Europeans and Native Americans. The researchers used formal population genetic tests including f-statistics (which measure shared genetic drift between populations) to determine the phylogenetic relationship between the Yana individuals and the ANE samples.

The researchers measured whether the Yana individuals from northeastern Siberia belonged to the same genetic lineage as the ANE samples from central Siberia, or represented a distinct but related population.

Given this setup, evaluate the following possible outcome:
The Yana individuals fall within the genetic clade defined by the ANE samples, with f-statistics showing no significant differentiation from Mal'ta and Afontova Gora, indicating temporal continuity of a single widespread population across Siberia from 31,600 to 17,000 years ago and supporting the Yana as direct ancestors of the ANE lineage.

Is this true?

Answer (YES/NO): NO